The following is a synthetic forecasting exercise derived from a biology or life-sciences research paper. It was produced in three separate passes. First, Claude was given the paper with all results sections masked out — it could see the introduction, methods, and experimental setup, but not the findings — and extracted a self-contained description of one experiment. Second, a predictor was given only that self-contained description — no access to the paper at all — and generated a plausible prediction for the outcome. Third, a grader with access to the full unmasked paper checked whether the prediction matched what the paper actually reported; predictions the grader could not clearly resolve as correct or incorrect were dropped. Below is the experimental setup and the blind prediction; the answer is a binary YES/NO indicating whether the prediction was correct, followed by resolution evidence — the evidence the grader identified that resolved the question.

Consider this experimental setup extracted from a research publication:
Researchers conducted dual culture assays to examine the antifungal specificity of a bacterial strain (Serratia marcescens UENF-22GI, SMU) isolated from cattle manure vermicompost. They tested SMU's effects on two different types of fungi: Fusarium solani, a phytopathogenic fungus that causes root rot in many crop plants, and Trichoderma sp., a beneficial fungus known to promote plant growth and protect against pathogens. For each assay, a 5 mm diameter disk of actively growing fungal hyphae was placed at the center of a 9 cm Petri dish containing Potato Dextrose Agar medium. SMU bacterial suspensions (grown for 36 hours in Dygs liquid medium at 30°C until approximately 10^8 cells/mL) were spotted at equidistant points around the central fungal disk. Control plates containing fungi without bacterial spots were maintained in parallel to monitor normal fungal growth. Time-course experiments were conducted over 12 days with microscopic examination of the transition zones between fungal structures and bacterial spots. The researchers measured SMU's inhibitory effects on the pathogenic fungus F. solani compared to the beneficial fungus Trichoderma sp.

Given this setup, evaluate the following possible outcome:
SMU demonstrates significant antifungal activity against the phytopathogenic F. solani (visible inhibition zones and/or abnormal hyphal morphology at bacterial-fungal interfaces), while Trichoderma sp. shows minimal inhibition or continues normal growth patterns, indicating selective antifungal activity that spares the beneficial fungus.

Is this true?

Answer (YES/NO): YES